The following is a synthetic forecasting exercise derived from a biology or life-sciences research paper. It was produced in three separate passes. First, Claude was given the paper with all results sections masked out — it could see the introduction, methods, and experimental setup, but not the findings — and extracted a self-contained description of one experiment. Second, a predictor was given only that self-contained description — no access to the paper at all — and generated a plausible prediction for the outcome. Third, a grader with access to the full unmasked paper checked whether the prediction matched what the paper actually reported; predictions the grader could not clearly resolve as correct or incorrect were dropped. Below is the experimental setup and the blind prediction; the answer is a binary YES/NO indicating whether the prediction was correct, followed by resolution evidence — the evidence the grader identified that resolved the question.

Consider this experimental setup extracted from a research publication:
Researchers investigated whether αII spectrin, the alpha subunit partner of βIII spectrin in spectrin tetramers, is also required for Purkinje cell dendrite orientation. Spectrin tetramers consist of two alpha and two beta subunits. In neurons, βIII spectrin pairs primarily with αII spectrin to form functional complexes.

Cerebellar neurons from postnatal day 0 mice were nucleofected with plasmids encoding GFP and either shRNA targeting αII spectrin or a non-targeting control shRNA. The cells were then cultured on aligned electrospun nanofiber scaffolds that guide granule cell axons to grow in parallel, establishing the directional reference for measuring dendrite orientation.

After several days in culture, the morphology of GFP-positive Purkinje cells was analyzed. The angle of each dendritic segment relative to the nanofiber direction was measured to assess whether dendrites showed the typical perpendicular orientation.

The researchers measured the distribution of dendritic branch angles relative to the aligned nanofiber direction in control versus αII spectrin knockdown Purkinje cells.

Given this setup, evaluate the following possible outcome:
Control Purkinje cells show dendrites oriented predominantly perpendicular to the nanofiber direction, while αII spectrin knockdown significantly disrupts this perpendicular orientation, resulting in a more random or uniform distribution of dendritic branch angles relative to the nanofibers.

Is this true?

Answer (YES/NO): YES